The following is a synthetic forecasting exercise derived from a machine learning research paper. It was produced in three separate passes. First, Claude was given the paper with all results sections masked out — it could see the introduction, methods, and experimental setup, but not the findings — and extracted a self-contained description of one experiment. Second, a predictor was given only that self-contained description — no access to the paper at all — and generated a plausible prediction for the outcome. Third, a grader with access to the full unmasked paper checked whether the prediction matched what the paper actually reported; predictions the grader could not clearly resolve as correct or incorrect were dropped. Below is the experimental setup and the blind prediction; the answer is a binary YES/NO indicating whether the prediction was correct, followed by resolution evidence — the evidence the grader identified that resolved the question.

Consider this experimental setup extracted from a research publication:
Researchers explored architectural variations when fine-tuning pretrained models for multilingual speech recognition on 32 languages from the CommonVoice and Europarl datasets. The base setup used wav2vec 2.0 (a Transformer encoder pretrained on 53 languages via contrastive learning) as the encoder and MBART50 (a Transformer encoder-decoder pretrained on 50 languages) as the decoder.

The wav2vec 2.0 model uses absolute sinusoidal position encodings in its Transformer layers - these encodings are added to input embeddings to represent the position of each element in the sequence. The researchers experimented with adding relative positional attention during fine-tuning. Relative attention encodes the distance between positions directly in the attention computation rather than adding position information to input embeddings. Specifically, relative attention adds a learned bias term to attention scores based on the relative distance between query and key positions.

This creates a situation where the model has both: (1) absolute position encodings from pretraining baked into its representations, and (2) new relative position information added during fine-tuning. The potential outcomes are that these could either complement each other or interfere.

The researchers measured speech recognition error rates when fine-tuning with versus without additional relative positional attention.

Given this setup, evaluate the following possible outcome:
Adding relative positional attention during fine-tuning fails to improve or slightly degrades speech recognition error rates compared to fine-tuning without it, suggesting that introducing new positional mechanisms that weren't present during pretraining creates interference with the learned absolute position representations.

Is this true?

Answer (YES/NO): NO